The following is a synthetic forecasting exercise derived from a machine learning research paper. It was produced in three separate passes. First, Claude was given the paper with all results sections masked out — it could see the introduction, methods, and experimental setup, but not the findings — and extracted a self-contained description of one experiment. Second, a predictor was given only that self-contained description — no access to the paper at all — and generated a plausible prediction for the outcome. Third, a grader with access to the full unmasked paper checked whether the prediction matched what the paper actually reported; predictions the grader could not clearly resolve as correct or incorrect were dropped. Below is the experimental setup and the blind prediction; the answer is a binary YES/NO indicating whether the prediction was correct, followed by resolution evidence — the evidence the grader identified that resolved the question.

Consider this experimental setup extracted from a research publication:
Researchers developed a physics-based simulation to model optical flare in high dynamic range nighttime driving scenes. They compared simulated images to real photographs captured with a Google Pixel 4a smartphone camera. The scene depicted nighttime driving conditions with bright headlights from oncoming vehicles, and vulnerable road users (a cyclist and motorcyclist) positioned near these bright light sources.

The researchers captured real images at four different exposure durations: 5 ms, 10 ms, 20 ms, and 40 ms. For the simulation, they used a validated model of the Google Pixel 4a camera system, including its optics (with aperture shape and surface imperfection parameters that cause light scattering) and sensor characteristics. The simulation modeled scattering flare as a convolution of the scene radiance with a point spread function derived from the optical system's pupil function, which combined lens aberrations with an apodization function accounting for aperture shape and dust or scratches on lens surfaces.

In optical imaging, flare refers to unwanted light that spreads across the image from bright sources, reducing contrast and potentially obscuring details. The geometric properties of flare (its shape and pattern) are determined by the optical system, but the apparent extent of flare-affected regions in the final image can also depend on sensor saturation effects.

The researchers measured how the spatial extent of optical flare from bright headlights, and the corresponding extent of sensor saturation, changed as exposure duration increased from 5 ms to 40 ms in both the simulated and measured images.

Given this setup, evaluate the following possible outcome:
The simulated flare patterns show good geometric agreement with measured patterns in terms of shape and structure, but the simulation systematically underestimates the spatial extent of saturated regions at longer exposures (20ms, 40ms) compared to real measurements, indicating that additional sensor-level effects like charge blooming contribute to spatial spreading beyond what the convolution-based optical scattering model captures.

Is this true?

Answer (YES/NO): NO